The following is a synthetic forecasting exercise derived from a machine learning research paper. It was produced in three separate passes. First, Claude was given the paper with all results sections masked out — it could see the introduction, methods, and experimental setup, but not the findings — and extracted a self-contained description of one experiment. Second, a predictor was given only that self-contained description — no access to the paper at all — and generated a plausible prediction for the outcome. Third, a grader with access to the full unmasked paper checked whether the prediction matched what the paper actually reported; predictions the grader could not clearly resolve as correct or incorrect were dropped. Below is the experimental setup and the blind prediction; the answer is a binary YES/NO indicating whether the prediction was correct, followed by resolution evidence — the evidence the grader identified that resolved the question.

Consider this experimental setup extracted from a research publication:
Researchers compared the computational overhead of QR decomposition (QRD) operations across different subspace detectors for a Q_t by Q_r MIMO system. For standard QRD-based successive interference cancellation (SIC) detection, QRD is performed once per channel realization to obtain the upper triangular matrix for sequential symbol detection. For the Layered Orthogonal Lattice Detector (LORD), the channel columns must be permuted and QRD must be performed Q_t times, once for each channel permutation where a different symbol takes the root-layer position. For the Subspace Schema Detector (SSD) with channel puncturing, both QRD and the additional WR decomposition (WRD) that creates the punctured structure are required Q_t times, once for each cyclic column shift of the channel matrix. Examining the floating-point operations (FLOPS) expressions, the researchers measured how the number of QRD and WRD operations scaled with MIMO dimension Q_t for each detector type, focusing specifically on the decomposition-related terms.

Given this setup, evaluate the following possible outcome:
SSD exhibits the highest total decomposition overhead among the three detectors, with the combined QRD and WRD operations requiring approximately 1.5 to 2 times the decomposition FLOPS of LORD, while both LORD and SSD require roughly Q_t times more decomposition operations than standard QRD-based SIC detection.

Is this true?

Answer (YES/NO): NO